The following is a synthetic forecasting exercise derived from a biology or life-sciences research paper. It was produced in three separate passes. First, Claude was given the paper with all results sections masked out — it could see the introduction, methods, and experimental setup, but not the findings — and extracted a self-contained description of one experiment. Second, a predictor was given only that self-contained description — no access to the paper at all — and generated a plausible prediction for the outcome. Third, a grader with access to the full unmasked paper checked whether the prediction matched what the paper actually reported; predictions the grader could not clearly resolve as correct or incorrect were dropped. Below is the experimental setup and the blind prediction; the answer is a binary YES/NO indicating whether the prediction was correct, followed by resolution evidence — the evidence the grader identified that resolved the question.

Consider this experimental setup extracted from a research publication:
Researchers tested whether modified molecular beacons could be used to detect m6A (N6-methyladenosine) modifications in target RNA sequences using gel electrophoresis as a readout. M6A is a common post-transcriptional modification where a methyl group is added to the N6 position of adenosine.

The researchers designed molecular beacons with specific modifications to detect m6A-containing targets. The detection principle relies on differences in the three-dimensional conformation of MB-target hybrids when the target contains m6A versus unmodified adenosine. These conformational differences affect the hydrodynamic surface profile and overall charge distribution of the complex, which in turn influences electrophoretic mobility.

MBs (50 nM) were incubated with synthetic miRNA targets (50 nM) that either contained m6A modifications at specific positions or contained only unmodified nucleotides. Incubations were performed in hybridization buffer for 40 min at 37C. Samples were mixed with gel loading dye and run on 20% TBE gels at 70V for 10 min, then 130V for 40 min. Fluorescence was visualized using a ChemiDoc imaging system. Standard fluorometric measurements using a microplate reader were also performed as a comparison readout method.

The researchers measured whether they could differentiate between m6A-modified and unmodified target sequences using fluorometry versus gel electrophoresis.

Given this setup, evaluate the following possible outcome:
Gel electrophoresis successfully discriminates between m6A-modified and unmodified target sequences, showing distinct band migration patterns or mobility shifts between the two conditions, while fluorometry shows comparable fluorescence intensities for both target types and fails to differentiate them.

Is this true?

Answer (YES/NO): YES